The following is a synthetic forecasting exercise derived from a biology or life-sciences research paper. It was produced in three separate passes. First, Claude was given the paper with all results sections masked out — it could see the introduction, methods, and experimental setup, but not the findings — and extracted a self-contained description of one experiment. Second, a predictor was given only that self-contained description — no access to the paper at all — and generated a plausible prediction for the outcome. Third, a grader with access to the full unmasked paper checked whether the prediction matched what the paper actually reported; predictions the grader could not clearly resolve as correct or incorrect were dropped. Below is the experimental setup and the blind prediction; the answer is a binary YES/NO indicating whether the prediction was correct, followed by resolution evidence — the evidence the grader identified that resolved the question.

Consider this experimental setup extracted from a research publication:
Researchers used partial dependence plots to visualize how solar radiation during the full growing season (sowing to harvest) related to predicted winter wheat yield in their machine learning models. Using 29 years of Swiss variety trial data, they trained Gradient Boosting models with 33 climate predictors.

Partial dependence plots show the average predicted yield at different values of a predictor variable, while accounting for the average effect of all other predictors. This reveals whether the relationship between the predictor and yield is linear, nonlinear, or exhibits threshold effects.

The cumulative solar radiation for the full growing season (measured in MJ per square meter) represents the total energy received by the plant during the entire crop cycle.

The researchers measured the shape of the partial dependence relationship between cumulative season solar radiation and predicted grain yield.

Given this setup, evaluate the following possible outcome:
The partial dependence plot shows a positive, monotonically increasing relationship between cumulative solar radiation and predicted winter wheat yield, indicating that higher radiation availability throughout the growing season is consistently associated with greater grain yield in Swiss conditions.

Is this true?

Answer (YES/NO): NO